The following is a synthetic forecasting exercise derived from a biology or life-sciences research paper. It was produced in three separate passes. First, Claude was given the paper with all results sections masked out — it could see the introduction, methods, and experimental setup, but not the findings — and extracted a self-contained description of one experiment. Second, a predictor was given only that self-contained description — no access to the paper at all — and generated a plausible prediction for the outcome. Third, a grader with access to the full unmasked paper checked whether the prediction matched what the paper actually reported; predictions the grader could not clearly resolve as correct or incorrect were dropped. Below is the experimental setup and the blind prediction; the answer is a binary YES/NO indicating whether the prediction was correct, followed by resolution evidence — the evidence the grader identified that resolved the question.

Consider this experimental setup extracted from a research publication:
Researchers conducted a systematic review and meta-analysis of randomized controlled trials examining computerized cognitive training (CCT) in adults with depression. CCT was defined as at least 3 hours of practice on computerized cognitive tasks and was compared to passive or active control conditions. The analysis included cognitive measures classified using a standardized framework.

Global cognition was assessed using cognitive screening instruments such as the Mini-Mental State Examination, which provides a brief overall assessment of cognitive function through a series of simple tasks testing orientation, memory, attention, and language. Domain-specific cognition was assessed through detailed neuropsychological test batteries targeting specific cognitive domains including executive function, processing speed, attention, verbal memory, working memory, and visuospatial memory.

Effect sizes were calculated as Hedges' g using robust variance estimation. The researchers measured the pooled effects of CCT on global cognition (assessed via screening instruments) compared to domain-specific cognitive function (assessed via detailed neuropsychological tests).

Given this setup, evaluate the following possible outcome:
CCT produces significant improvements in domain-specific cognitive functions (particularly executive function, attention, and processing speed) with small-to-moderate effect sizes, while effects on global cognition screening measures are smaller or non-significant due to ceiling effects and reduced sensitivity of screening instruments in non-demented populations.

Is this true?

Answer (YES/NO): YES